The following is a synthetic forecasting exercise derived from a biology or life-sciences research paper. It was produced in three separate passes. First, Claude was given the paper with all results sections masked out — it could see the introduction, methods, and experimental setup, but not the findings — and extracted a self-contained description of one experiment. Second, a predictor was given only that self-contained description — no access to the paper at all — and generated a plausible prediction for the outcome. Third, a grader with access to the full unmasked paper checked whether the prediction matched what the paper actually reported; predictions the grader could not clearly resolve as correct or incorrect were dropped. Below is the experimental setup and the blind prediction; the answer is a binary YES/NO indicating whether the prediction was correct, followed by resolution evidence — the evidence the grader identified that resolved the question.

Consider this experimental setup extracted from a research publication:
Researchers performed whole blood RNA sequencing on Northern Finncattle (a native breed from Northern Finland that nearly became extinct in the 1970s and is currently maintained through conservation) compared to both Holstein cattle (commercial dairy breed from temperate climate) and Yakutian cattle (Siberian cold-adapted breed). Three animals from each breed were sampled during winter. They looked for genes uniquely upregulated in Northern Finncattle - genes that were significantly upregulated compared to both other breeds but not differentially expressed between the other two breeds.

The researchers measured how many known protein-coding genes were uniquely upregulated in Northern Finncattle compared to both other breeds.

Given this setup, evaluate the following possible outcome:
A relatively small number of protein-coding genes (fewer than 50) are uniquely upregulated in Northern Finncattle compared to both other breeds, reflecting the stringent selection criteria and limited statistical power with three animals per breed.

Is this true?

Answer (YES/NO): YES